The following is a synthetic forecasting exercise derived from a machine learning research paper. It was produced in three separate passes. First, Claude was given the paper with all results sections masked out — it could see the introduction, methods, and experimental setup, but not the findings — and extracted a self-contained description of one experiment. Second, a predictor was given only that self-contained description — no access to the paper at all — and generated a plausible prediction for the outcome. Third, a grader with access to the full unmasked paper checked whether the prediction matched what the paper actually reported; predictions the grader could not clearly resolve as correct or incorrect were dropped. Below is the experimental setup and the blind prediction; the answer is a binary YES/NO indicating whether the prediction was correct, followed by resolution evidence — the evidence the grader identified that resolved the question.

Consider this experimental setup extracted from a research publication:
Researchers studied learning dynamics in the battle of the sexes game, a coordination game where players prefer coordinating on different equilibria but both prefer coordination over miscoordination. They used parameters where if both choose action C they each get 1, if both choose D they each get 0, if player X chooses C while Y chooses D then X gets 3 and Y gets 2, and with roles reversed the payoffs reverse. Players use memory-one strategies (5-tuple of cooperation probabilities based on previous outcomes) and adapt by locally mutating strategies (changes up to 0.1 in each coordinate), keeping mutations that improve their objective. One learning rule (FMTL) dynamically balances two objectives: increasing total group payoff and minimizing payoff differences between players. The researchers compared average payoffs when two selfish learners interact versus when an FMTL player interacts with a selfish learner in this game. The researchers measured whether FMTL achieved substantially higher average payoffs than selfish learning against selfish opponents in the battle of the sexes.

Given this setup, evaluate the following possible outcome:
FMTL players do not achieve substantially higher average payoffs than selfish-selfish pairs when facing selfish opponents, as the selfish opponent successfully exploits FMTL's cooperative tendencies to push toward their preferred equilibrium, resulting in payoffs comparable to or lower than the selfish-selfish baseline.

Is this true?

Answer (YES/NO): NO